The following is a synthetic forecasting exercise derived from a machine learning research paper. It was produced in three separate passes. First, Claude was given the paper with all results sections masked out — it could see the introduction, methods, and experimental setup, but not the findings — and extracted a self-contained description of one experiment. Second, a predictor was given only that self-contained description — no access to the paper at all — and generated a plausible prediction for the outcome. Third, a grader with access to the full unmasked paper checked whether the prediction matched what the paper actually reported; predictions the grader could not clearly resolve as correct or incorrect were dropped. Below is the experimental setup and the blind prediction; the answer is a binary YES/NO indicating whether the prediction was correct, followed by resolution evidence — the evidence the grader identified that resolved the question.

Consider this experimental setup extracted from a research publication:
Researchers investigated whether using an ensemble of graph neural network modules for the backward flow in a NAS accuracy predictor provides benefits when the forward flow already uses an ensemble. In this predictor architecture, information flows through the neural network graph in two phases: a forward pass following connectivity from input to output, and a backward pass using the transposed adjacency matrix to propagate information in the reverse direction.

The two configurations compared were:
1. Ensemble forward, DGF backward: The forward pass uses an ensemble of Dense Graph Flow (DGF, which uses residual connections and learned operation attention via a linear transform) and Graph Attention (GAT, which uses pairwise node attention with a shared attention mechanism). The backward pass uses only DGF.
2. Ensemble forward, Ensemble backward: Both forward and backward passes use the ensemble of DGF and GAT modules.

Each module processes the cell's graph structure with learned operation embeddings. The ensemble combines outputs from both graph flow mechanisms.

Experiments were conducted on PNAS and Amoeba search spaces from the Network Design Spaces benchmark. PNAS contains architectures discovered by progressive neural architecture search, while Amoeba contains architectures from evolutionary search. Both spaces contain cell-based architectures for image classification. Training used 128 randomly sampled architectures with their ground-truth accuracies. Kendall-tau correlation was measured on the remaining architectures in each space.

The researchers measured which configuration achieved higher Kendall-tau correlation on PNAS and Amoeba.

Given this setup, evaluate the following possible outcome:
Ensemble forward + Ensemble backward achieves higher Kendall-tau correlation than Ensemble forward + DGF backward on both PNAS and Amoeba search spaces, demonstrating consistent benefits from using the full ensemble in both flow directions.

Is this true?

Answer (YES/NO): YES